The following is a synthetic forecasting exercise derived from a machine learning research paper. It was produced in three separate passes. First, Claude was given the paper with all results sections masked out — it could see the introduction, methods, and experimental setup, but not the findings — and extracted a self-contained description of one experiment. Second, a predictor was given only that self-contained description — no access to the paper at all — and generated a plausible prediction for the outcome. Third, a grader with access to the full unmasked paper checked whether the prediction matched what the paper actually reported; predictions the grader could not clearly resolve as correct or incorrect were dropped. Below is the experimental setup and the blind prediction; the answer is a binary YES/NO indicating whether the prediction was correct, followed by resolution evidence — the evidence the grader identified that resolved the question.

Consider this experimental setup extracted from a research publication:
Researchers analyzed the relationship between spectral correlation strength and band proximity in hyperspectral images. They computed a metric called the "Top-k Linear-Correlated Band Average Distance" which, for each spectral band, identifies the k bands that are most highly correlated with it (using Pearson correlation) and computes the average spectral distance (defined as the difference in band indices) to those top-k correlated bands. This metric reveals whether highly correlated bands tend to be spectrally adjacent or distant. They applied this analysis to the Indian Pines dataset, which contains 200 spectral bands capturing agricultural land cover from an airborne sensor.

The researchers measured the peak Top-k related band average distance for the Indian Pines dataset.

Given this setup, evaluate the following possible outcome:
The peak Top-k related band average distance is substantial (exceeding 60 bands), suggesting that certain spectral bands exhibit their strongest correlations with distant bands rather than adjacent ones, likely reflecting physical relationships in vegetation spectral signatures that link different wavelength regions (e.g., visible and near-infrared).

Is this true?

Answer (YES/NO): NO